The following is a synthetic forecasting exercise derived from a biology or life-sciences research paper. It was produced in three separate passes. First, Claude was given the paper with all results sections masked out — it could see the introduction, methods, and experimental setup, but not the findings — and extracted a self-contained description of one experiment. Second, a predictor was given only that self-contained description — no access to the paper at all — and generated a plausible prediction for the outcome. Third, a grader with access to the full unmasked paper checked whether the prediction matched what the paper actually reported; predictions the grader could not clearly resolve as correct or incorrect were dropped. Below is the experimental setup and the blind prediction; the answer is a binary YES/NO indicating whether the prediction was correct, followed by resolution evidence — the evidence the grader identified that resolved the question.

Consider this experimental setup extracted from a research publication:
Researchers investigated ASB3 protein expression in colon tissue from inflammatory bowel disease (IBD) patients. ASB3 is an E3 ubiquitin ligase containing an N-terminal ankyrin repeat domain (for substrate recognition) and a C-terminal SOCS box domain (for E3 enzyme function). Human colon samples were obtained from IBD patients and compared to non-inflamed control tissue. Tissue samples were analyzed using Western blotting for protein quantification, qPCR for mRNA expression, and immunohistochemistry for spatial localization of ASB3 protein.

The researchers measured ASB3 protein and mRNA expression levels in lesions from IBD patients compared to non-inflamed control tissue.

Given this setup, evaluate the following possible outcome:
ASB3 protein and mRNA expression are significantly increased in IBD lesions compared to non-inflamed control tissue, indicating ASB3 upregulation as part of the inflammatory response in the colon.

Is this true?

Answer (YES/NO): YES